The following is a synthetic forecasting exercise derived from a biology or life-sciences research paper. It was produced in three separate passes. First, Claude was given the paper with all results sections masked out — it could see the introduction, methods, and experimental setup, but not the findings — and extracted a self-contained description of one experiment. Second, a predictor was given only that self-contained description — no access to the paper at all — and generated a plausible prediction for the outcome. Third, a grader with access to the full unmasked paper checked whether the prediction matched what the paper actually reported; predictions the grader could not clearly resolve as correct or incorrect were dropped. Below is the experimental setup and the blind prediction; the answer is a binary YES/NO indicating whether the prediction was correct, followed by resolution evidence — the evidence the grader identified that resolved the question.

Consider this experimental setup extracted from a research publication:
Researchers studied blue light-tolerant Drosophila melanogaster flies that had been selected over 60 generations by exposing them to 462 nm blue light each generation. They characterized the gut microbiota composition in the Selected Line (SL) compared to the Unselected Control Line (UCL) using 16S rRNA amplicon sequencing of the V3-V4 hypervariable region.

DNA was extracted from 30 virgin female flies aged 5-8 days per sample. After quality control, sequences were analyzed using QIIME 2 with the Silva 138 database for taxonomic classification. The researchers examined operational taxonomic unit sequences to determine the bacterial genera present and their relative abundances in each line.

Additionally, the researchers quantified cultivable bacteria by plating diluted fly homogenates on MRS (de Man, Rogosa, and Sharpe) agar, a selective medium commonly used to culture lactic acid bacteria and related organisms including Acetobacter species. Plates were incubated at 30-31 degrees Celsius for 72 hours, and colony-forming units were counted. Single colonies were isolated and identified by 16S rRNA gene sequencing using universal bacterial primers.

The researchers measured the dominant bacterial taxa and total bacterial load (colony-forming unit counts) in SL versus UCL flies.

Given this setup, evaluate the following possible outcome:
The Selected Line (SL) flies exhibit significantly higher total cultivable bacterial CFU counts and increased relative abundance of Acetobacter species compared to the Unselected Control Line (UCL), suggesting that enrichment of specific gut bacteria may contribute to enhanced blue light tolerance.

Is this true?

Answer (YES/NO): NO